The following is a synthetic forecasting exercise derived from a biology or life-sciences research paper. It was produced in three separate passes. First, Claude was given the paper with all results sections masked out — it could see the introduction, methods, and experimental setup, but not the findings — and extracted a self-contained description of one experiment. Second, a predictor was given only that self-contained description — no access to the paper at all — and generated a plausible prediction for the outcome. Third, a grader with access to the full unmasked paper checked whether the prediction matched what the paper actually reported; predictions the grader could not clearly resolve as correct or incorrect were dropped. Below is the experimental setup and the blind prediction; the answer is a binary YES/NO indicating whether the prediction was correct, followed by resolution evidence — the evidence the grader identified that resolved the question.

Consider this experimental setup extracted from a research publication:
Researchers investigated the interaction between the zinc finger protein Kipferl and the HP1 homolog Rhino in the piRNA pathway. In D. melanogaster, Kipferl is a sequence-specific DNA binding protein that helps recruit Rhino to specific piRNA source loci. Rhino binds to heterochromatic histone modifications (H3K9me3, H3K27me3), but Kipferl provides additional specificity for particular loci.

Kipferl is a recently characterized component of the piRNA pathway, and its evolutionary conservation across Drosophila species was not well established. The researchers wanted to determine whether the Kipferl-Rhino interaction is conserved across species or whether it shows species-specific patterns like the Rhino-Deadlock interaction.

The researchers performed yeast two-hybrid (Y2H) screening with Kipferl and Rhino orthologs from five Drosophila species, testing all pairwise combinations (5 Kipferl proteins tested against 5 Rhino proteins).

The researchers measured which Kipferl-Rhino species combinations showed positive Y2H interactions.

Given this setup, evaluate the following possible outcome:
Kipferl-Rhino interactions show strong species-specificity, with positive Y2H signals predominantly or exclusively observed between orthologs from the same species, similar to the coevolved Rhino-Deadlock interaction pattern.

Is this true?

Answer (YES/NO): NO